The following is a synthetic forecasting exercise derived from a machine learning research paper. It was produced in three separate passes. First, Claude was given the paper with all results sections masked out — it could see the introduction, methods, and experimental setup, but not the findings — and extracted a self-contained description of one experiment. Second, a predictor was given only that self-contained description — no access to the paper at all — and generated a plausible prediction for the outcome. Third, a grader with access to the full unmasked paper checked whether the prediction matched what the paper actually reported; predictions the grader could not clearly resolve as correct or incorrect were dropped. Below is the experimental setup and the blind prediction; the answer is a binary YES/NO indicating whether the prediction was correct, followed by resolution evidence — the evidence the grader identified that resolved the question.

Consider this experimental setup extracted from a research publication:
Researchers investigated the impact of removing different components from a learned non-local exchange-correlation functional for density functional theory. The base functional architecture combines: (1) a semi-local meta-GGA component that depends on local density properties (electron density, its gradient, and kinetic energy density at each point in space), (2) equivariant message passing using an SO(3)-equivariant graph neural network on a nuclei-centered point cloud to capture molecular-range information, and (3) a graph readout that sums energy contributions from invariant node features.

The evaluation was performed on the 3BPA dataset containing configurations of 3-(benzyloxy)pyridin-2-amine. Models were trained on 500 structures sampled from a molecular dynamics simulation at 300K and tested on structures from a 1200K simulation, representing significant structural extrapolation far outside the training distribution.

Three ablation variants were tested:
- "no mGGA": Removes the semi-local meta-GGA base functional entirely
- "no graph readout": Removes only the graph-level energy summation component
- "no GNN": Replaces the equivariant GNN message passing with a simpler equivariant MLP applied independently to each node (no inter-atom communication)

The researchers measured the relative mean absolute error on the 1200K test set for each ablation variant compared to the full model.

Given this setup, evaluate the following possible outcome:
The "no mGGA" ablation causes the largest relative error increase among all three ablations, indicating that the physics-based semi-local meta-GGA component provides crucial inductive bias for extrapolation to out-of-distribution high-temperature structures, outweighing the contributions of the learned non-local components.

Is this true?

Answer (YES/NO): YES